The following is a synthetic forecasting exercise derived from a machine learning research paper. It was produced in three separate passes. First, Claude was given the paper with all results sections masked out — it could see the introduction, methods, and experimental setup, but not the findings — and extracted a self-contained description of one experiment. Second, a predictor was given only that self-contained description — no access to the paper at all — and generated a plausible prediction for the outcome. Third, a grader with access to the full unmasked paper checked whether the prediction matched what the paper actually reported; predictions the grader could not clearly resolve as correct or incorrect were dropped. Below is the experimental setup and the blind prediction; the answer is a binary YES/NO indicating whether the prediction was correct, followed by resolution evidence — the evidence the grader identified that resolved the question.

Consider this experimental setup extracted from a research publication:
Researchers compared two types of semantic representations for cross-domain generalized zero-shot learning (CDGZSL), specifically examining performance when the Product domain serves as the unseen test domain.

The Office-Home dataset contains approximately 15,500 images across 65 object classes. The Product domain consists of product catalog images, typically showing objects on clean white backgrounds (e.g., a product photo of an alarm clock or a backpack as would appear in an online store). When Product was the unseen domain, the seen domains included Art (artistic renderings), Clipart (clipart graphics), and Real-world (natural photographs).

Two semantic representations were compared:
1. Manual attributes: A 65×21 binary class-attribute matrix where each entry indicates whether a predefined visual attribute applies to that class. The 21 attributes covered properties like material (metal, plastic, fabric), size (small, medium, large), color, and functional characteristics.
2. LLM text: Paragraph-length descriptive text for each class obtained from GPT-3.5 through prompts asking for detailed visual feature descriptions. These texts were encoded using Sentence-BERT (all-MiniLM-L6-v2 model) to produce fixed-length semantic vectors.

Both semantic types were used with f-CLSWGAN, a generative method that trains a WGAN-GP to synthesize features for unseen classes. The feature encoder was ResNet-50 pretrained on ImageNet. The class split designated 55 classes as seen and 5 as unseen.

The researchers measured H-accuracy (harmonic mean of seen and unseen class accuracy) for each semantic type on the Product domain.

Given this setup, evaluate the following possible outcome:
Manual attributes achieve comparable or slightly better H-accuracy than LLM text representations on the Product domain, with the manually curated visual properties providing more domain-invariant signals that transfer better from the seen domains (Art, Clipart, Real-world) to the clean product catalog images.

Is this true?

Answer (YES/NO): NO